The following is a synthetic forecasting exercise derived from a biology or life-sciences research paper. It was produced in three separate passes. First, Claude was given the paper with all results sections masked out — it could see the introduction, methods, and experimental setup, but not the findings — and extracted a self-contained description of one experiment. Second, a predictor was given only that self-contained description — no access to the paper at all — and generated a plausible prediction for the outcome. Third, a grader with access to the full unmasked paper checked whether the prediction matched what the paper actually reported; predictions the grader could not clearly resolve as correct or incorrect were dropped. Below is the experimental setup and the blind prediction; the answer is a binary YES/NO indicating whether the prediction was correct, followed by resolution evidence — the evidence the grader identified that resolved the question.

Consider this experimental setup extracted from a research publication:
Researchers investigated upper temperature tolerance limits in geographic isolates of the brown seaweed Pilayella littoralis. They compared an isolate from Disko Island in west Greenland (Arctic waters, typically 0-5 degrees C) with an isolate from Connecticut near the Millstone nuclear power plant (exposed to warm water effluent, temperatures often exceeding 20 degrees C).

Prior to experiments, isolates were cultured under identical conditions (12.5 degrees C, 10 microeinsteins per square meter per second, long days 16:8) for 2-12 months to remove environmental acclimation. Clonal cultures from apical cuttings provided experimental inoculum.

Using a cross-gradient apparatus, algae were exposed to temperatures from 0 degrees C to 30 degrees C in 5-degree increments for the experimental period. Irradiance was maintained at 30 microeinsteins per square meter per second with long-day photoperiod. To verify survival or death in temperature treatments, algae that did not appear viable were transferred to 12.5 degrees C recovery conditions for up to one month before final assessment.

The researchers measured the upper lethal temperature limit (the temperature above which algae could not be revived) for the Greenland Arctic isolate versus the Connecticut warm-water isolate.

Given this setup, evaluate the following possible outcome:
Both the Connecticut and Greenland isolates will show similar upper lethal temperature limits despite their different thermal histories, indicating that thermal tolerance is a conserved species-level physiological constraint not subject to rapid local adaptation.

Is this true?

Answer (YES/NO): NO